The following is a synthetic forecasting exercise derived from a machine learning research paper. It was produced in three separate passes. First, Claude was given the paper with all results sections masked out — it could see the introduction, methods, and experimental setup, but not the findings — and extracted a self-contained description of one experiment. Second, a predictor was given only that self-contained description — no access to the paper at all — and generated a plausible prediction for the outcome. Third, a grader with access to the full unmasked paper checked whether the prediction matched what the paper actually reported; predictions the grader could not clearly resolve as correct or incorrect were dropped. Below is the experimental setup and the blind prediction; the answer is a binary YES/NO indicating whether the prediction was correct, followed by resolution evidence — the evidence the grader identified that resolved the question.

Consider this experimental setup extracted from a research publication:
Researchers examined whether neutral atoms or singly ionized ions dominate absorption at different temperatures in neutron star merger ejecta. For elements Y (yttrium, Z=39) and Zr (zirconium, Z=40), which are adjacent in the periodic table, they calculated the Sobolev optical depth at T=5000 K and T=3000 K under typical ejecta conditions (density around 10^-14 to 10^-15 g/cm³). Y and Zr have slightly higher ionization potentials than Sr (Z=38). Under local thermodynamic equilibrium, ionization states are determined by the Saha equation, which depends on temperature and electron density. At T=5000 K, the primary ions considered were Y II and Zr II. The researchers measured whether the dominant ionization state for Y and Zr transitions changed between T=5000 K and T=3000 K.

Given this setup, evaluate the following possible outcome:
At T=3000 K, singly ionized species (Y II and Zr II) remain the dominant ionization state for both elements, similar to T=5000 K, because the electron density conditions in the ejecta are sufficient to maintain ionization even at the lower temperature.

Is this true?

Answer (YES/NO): NO